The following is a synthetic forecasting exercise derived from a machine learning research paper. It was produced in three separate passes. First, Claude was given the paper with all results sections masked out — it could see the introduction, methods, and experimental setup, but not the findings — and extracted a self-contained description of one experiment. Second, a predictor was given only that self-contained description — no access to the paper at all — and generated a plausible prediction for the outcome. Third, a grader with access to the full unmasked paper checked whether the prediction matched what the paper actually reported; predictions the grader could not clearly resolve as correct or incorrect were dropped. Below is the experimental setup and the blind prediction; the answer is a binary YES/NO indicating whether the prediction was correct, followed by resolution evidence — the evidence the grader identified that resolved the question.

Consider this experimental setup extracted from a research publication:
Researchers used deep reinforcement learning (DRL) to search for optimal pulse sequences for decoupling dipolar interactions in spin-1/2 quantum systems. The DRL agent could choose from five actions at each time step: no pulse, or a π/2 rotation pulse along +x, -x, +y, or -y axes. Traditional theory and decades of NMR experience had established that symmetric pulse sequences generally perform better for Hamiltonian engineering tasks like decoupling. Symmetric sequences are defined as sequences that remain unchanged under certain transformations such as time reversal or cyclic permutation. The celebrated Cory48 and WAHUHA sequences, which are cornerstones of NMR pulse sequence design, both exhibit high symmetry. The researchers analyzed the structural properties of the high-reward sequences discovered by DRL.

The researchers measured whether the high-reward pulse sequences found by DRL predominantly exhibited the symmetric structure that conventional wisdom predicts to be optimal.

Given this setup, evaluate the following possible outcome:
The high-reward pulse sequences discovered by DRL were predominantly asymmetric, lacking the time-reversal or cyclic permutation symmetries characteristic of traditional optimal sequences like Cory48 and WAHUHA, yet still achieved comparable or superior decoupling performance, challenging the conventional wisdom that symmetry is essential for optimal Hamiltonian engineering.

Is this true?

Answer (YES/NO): YES